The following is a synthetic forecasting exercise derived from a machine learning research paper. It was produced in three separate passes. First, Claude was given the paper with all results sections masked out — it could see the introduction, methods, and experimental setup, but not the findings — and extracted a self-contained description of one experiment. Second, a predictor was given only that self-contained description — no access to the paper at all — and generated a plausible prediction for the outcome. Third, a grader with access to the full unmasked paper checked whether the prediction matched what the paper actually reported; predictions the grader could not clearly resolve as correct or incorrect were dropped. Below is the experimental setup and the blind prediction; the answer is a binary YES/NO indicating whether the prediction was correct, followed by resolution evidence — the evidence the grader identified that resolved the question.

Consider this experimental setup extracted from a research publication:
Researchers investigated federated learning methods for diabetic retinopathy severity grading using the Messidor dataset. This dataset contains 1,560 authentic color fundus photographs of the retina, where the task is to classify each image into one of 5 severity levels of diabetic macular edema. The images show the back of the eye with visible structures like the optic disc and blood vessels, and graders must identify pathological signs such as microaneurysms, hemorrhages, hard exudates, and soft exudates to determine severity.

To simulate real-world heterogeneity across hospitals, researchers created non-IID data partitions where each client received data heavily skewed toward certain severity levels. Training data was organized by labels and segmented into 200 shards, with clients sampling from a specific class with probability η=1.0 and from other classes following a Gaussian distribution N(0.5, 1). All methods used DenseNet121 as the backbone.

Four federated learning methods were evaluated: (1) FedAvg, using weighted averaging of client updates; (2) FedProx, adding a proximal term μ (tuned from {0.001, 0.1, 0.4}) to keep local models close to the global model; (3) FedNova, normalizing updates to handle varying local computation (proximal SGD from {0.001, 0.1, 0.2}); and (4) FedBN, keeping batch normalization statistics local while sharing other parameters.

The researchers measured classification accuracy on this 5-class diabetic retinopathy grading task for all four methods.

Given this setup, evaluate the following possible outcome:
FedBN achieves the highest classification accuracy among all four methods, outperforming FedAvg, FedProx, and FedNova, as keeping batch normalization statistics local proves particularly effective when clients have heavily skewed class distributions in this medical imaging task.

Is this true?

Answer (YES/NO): NO